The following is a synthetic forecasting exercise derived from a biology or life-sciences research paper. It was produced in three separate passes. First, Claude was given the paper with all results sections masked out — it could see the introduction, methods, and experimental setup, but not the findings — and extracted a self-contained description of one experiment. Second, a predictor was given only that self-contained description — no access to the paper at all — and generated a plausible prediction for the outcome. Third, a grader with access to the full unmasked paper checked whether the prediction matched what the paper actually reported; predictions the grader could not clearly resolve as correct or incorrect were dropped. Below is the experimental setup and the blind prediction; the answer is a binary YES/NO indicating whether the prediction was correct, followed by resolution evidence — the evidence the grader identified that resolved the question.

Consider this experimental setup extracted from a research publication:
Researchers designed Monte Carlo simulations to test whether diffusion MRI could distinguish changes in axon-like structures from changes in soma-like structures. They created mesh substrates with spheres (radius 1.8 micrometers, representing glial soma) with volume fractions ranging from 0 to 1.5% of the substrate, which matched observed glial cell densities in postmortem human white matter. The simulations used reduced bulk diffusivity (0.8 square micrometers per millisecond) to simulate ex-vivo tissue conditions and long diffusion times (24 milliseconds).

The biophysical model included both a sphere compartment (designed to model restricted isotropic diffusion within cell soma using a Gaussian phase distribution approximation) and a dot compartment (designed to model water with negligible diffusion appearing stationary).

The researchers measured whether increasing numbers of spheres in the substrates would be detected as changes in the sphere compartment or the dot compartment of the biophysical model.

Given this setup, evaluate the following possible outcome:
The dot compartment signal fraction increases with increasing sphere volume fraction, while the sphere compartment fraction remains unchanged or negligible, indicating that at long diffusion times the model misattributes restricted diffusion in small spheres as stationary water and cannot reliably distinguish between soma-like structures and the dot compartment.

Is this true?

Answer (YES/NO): YES